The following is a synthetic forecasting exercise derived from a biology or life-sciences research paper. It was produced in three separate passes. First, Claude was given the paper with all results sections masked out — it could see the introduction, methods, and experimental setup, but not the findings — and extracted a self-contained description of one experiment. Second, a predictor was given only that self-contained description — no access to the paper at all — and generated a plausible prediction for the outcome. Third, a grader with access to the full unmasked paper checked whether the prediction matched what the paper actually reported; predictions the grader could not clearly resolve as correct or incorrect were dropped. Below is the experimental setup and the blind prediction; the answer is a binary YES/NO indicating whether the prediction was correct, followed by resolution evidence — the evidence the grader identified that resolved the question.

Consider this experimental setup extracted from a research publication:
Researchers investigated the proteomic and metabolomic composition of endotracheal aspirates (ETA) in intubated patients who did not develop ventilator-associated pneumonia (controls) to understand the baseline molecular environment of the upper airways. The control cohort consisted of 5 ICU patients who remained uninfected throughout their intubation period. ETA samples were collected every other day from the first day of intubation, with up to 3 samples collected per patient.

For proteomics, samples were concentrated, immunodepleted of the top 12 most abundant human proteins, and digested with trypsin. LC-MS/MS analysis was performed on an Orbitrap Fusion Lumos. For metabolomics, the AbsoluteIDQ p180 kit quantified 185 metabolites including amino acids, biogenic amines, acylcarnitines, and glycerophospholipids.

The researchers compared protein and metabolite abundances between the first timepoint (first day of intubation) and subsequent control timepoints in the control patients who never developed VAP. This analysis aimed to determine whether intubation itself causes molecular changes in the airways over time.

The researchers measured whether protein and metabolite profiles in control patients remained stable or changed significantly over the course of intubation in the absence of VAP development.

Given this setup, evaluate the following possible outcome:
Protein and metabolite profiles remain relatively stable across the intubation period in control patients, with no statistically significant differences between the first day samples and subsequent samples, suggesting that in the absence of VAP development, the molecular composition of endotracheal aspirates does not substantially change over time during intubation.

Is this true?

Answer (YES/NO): NO